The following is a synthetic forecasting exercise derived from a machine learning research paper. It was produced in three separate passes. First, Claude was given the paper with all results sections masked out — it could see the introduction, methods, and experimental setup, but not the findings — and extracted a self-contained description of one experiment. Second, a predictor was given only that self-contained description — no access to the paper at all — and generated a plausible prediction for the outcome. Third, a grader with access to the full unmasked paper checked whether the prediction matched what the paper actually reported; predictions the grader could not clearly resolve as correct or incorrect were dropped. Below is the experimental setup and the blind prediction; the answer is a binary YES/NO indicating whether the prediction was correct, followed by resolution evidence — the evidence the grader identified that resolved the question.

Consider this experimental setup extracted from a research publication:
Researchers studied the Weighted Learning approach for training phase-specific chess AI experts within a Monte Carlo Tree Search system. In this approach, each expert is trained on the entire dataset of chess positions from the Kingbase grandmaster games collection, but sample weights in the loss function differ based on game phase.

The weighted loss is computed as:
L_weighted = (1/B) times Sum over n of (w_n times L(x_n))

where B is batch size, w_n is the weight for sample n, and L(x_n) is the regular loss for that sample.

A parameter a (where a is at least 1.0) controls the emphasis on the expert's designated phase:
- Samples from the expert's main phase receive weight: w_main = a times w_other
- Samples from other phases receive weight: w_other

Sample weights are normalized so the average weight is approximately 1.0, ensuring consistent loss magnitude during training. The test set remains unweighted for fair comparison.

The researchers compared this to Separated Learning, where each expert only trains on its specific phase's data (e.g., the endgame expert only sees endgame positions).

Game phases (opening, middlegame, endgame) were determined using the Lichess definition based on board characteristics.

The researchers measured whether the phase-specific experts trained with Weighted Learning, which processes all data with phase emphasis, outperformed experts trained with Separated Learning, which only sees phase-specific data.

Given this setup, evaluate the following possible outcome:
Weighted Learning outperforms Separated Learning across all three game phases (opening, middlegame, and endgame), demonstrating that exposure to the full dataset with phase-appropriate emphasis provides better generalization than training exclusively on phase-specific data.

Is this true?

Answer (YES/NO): NO